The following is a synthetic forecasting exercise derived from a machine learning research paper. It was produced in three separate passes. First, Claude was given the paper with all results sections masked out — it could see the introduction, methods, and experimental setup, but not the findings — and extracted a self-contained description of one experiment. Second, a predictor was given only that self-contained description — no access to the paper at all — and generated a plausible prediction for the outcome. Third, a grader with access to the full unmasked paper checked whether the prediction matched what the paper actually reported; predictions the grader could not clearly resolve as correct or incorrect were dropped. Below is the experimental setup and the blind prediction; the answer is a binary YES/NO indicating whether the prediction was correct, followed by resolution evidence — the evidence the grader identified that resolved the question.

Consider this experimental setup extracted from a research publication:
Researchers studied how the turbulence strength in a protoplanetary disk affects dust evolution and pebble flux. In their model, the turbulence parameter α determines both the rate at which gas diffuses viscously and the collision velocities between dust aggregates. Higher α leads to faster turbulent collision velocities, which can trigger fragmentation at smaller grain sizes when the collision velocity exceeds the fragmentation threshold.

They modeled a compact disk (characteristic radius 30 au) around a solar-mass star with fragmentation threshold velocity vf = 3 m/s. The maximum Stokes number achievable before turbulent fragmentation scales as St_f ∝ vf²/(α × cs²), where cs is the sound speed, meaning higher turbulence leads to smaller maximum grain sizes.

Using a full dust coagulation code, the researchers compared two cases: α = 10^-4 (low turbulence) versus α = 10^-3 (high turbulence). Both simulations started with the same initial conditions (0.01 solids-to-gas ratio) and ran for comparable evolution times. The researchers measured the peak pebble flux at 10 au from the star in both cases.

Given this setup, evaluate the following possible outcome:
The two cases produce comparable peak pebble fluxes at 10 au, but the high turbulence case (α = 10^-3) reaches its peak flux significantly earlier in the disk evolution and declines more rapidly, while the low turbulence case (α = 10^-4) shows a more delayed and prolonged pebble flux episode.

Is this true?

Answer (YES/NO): NO